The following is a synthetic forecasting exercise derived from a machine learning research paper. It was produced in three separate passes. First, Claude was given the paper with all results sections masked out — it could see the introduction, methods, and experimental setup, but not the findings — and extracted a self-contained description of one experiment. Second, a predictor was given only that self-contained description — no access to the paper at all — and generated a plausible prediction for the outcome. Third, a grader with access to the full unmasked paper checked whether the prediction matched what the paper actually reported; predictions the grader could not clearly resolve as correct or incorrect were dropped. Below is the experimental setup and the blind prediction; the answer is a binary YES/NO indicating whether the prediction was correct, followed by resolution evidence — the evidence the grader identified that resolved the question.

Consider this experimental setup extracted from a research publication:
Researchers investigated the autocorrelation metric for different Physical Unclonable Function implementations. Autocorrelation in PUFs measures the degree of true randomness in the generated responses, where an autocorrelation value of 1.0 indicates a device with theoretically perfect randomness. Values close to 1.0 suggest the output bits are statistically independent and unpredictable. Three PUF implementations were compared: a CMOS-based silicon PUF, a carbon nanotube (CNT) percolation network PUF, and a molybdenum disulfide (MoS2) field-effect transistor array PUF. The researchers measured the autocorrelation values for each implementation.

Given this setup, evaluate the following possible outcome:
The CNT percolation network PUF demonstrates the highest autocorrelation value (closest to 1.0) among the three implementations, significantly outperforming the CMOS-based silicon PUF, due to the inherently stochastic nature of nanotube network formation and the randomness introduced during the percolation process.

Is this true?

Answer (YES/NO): NO